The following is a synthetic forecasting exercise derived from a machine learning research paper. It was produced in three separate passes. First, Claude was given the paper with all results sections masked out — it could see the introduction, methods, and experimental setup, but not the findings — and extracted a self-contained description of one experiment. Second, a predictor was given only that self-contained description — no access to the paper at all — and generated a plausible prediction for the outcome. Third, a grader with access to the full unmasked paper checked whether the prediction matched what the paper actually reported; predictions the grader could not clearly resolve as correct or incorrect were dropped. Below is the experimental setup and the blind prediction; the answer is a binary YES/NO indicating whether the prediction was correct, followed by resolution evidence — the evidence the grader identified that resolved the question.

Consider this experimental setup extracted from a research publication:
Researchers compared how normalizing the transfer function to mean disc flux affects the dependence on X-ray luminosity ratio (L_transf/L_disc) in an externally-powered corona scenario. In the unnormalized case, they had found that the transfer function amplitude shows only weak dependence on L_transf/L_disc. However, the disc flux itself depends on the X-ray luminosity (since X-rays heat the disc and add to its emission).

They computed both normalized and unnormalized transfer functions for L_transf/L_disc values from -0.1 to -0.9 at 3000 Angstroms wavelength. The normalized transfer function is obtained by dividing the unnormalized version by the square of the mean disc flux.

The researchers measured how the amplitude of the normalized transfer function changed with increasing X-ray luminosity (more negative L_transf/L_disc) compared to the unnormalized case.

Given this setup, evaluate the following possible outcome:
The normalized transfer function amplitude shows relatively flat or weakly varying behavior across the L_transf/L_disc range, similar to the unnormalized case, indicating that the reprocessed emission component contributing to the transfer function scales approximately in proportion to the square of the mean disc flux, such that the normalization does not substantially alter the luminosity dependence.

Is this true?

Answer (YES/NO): NO